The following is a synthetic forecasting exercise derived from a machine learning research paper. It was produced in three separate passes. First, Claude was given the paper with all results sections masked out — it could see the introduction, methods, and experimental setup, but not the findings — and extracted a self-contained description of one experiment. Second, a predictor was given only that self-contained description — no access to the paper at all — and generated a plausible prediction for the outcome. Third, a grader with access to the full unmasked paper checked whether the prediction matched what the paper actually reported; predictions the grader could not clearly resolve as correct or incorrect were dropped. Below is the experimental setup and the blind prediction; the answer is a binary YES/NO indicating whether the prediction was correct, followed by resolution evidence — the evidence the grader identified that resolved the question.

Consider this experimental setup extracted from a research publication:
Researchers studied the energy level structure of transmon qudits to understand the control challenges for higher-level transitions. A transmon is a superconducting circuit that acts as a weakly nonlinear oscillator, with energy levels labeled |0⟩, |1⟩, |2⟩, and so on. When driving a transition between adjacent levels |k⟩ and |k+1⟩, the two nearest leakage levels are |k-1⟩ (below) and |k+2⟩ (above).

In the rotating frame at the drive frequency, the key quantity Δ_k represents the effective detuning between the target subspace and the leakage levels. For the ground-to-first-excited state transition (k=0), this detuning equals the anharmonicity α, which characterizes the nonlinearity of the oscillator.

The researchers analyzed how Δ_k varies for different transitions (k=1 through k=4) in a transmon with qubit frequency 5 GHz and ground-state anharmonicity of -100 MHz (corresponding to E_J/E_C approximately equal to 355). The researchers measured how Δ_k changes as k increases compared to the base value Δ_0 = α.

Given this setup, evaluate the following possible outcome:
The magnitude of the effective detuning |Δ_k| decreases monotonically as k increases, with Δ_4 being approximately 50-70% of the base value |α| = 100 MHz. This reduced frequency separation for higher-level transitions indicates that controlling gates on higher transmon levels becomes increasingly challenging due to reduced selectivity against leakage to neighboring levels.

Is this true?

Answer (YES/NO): NO